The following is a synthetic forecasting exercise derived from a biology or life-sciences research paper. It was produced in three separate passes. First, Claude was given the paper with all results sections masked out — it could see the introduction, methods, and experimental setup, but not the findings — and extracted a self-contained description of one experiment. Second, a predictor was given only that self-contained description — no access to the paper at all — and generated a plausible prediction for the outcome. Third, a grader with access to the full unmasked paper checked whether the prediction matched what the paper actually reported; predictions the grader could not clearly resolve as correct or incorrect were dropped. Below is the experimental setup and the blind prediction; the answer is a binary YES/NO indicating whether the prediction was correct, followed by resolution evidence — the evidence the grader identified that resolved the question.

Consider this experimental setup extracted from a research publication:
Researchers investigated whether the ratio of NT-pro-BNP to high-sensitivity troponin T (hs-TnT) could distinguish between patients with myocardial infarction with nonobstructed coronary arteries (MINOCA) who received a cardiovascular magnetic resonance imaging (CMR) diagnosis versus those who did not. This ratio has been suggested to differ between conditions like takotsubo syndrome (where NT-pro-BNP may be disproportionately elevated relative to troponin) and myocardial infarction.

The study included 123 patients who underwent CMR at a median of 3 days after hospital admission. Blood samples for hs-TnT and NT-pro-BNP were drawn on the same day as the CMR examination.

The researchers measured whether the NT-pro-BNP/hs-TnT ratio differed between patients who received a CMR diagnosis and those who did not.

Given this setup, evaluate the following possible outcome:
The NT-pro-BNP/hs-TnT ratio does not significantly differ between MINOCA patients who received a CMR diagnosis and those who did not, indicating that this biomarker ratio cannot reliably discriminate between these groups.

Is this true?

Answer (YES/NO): YES